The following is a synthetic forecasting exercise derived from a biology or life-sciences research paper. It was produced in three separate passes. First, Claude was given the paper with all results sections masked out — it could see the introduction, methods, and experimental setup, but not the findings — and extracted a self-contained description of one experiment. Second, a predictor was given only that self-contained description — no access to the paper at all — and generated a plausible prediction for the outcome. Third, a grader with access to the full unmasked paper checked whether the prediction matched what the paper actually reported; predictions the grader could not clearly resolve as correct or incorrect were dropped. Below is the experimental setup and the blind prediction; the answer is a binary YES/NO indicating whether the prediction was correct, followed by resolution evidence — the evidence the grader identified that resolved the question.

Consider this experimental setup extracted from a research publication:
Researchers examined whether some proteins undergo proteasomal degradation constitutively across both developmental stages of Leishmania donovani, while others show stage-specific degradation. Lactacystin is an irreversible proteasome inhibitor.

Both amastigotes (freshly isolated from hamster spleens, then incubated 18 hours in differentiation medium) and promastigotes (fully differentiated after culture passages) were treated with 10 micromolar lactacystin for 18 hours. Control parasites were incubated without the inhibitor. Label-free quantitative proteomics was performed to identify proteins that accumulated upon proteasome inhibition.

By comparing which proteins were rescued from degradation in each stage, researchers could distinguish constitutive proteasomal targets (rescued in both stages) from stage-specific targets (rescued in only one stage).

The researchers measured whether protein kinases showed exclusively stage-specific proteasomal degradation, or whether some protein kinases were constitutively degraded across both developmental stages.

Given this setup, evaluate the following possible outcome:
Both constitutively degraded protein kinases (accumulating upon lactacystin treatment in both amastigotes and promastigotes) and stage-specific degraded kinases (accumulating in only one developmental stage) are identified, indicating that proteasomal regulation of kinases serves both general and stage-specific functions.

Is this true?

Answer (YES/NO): YES